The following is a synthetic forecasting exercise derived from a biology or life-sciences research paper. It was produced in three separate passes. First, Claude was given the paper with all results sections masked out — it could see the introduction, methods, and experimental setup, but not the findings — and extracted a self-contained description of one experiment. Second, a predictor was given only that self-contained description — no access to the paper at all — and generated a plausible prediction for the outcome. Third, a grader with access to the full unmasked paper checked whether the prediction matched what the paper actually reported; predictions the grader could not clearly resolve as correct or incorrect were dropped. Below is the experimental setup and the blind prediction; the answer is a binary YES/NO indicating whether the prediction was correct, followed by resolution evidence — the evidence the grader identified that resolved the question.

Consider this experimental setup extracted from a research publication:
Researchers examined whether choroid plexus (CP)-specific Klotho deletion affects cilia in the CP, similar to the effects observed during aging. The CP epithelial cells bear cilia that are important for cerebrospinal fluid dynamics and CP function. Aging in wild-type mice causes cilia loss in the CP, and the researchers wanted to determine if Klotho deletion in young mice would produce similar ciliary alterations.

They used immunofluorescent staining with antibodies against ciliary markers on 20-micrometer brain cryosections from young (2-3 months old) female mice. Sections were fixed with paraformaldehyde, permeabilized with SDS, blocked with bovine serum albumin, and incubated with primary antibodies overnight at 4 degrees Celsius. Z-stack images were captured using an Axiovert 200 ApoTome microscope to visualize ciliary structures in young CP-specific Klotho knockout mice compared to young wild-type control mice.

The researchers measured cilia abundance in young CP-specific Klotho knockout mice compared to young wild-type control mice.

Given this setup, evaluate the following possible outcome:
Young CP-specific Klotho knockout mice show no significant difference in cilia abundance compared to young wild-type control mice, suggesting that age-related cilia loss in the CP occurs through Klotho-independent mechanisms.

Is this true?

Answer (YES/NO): YES